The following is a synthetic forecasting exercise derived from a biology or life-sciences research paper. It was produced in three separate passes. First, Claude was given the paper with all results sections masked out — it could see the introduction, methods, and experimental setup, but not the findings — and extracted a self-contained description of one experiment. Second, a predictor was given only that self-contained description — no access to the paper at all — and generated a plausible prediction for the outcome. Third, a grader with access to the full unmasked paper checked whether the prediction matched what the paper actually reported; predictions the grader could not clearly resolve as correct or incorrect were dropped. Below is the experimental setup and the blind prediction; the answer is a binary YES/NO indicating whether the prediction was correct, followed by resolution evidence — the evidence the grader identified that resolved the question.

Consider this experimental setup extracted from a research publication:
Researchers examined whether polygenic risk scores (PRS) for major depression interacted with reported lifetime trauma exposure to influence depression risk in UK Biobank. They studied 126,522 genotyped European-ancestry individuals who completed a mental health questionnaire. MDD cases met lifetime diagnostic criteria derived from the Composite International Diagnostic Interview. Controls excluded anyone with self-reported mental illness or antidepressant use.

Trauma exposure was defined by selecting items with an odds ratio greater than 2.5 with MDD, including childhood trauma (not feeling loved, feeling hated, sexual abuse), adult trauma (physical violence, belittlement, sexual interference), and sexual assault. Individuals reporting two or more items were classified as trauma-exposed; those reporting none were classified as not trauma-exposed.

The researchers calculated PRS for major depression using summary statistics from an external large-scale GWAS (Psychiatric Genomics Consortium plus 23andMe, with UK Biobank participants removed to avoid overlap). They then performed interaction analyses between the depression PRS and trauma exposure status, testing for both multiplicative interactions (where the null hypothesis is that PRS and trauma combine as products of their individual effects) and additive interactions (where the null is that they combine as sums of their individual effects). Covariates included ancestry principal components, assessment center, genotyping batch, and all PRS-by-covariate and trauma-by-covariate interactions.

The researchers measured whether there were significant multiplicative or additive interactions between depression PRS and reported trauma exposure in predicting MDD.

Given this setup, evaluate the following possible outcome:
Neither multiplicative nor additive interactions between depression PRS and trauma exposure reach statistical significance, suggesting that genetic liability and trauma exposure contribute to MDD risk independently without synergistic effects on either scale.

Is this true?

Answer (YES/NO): NO